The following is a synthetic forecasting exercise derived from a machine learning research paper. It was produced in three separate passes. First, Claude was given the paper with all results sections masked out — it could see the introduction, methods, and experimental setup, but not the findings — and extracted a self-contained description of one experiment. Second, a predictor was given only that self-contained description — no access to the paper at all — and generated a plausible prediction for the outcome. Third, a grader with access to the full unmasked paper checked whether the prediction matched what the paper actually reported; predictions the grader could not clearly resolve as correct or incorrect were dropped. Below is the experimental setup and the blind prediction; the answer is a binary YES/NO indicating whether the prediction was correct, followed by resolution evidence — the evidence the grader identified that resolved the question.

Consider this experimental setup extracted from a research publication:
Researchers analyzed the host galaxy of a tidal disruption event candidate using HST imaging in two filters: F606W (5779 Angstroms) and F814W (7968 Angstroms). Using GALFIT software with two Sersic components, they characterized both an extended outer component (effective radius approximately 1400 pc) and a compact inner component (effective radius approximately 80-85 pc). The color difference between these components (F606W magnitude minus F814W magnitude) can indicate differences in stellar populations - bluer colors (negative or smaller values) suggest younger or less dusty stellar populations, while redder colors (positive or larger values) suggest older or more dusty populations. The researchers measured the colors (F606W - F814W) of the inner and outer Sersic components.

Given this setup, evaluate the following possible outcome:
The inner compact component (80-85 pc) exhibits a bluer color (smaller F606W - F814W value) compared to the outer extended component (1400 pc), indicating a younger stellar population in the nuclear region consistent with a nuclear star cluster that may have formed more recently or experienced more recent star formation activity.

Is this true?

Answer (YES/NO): YES